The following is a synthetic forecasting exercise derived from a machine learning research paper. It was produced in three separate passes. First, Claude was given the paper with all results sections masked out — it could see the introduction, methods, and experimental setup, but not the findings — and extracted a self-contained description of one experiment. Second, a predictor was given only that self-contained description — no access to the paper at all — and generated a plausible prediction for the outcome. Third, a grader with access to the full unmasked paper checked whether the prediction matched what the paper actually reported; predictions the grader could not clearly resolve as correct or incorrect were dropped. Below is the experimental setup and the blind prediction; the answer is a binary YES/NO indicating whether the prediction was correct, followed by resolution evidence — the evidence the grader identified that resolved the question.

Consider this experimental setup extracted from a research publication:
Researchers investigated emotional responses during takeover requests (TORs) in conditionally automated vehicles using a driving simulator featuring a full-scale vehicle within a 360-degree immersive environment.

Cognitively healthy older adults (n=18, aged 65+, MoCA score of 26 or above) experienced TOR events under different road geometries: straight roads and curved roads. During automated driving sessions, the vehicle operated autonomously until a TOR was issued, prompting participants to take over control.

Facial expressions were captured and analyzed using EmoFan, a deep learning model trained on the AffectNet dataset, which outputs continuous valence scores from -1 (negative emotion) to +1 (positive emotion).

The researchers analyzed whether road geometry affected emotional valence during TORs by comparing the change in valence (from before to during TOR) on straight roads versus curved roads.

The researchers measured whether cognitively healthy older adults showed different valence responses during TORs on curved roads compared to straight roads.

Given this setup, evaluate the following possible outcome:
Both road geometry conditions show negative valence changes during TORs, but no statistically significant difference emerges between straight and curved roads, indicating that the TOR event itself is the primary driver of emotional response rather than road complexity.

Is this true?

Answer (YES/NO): NO